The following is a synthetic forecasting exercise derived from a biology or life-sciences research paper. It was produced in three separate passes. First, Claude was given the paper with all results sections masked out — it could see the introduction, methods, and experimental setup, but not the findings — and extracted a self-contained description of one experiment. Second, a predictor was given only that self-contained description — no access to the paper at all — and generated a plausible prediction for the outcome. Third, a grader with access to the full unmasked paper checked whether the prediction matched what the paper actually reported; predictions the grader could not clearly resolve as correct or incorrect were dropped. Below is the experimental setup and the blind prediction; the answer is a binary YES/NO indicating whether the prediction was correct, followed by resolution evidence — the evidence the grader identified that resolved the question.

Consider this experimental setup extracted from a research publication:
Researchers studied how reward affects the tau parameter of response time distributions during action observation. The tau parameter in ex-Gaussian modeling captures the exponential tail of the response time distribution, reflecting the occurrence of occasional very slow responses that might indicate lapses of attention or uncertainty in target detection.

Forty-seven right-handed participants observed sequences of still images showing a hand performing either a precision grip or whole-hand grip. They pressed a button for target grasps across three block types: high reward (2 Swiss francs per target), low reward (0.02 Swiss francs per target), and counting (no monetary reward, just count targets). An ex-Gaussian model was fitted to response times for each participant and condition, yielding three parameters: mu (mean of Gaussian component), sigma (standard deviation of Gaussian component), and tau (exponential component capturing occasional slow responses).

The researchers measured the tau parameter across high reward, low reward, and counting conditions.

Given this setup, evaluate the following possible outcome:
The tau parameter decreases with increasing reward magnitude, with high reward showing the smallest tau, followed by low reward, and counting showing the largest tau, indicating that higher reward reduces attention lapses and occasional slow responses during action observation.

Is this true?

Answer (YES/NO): NO